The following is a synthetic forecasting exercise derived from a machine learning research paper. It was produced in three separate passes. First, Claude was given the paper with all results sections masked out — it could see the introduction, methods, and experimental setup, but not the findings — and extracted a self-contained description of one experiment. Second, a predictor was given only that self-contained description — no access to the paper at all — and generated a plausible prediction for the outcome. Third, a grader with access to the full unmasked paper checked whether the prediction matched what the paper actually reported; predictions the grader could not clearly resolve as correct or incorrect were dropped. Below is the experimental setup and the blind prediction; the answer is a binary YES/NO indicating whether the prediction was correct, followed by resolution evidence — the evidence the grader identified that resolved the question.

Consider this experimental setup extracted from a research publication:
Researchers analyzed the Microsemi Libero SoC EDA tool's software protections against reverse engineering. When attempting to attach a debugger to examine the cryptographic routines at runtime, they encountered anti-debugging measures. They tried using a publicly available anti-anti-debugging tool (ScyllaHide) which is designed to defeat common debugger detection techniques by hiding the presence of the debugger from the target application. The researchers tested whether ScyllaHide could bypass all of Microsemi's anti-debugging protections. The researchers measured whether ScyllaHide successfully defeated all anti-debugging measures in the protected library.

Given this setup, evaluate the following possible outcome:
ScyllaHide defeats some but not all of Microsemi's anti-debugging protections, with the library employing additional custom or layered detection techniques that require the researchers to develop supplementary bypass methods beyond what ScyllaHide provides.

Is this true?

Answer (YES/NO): YES